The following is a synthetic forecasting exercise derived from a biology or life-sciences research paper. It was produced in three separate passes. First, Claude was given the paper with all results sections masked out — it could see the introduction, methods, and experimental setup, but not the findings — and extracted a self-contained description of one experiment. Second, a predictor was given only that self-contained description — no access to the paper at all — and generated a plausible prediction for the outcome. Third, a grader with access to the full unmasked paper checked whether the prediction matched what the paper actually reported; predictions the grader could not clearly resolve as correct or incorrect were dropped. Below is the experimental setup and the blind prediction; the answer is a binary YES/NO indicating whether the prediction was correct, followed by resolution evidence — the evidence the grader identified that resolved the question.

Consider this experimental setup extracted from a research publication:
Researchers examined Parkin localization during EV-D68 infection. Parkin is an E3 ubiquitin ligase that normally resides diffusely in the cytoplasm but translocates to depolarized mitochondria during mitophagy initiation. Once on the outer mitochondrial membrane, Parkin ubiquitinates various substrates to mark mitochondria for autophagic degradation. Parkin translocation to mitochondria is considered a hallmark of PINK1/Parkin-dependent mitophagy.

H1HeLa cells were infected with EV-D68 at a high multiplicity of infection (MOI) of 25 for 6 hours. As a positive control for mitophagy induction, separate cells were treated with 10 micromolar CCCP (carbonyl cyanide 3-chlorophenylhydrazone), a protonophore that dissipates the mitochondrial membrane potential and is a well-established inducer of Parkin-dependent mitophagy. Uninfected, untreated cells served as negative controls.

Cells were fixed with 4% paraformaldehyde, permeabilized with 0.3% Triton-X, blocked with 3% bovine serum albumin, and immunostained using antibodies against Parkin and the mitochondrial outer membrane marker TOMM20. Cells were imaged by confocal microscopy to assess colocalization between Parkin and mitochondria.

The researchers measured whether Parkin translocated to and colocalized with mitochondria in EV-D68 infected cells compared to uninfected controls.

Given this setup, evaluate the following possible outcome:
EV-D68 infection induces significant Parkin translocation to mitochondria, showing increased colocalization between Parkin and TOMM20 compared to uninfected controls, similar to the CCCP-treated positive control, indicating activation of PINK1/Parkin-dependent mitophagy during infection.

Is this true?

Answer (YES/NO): YES